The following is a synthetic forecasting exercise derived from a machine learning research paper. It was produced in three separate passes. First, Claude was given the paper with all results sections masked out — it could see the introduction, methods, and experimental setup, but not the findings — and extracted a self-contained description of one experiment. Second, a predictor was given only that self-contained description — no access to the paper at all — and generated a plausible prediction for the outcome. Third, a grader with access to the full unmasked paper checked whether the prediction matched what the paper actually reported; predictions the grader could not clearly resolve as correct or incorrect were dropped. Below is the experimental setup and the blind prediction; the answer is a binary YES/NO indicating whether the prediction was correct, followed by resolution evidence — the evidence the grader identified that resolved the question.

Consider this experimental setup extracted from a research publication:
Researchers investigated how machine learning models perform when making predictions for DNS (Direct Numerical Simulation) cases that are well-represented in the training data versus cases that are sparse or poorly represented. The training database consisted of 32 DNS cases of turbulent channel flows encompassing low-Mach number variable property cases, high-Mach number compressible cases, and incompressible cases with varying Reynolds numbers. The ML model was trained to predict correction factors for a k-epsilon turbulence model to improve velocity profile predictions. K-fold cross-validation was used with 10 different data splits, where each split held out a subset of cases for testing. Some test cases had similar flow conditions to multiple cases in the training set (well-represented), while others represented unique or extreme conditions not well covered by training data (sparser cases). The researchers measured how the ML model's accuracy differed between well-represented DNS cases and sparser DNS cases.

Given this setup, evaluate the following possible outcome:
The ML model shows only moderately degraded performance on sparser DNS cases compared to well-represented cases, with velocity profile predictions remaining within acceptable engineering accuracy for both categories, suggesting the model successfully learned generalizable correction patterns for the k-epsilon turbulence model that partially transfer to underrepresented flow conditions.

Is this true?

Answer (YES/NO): YES